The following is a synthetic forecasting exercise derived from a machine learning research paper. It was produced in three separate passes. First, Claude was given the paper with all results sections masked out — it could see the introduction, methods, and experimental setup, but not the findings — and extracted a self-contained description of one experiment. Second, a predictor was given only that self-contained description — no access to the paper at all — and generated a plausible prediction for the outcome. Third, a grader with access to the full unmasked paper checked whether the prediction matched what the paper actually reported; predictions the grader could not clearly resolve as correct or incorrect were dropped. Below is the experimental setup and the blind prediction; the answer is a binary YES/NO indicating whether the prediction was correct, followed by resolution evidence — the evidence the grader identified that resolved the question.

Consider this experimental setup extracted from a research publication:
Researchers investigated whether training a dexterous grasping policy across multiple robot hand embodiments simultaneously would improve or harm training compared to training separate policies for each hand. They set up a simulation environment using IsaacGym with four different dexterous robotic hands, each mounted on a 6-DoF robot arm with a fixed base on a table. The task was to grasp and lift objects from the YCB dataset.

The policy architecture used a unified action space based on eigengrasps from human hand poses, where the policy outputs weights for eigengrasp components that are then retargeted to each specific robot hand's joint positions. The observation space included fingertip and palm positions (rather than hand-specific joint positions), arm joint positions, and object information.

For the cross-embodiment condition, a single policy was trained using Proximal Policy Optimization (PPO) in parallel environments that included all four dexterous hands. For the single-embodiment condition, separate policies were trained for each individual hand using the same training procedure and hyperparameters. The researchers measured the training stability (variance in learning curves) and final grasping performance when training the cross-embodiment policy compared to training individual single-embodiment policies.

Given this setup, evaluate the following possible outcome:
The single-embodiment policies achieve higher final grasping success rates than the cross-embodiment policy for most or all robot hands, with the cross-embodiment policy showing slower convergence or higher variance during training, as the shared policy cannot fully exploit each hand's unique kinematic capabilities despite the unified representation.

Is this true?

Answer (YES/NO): NO